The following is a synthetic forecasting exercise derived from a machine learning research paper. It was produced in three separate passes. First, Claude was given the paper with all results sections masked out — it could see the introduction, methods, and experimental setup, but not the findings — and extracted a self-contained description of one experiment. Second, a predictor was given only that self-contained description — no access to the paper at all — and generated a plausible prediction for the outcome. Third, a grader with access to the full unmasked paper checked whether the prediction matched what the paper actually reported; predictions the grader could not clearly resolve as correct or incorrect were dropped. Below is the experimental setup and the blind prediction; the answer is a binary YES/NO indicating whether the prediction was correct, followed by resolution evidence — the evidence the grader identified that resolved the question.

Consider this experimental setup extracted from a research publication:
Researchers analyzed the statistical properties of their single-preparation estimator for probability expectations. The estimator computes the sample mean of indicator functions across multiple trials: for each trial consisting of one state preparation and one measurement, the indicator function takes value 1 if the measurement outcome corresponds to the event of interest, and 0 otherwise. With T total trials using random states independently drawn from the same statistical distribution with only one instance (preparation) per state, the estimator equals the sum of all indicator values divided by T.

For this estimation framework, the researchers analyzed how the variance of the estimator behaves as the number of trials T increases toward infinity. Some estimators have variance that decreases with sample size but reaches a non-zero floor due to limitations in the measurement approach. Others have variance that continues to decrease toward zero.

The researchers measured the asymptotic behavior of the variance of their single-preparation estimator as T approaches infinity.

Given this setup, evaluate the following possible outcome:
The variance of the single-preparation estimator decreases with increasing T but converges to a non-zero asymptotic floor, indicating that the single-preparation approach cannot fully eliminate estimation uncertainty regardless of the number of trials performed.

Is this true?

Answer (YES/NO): NO